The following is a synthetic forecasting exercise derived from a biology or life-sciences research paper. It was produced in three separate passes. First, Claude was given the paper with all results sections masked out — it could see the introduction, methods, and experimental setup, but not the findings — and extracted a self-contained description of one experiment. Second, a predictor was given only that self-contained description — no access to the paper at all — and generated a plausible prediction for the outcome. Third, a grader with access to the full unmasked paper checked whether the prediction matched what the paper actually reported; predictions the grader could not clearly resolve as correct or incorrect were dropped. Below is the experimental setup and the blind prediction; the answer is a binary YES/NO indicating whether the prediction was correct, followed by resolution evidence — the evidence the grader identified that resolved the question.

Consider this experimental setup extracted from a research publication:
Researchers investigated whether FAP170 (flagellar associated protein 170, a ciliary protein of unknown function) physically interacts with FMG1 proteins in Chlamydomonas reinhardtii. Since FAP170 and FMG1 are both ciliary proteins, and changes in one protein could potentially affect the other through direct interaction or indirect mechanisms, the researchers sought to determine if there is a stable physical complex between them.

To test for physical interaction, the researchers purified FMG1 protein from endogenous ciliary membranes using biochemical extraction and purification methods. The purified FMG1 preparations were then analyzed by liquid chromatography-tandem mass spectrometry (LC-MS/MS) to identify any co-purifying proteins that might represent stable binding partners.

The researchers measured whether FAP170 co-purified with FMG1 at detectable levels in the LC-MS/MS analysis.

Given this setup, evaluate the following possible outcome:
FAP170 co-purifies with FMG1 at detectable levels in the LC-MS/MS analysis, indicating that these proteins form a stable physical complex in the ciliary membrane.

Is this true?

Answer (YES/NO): NO